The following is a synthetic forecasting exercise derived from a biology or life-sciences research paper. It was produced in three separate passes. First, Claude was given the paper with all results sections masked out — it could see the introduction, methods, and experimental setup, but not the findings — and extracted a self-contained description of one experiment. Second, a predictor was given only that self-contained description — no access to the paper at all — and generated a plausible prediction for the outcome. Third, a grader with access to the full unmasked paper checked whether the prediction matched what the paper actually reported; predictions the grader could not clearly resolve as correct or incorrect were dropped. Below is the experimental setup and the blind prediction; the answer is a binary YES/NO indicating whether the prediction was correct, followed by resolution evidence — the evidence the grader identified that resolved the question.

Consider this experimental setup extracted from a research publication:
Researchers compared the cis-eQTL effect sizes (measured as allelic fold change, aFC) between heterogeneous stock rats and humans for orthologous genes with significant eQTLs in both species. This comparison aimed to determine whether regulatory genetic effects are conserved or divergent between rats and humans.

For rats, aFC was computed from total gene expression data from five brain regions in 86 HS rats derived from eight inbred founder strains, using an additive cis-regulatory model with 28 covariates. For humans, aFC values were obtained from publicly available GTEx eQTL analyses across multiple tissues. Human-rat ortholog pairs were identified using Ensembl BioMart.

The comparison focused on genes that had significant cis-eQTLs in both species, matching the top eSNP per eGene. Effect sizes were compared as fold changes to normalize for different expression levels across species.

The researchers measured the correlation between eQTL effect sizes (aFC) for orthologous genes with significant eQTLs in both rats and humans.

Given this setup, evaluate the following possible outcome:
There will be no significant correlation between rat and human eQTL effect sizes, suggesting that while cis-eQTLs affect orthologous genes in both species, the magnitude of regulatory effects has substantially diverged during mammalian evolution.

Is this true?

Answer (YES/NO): NO